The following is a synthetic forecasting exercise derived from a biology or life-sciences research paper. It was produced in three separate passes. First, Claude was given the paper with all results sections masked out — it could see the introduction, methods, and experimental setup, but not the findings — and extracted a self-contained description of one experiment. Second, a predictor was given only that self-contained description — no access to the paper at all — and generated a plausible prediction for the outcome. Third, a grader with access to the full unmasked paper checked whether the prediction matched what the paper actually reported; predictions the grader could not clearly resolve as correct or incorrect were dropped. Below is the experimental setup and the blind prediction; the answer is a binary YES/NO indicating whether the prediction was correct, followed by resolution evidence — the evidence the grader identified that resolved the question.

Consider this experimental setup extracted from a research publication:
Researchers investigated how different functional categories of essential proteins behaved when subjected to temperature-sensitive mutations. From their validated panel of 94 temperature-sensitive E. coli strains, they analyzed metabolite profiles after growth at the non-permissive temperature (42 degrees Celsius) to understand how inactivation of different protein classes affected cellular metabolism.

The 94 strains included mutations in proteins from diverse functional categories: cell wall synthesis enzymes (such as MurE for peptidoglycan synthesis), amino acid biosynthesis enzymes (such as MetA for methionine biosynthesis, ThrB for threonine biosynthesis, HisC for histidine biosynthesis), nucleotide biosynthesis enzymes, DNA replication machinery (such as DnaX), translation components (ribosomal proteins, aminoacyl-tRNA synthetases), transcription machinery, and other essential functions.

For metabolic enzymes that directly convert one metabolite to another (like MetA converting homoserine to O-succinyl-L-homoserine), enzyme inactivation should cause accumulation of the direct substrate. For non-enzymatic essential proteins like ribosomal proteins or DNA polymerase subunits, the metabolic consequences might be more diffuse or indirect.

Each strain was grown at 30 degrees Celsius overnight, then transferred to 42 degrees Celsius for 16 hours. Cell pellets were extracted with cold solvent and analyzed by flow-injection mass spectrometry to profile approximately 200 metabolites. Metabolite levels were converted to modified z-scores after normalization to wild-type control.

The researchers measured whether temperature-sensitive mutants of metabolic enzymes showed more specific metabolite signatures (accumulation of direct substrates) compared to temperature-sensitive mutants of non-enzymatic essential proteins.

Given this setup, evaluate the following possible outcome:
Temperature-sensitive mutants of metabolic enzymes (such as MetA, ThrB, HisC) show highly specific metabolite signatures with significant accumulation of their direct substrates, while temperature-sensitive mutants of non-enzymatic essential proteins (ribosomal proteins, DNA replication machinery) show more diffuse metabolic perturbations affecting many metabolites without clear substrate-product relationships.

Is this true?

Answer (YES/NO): NO